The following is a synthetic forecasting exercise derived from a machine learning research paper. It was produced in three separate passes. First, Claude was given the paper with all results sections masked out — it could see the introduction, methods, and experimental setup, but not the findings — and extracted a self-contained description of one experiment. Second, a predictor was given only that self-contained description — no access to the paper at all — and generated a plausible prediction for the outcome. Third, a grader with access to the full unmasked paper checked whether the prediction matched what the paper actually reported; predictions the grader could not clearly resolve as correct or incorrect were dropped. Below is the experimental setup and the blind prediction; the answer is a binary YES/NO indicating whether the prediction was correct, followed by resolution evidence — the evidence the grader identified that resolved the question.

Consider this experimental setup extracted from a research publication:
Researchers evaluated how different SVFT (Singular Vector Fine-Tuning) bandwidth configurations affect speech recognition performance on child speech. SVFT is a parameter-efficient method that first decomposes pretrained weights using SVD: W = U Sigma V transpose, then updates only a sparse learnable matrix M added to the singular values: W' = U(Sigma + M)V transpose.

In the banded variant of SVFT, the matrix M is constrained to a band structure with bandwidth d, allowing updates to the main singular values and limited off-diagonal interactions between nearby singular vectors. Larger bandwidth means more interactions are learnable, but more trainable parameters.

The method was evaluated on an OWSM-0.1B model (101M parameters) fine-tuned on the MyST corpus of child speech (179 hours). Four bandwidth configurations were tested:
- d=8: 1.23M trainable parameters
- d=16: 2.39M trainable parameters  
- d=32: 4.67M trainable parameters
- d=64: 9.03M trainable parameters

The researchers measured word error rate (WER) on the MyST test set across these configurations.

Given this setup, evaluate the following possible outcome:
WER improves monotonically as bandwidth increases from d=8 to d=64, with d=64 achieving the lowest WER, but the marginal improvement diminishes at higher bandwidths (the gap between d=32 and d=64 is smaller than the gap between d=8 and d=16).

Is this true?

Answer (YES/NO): YES